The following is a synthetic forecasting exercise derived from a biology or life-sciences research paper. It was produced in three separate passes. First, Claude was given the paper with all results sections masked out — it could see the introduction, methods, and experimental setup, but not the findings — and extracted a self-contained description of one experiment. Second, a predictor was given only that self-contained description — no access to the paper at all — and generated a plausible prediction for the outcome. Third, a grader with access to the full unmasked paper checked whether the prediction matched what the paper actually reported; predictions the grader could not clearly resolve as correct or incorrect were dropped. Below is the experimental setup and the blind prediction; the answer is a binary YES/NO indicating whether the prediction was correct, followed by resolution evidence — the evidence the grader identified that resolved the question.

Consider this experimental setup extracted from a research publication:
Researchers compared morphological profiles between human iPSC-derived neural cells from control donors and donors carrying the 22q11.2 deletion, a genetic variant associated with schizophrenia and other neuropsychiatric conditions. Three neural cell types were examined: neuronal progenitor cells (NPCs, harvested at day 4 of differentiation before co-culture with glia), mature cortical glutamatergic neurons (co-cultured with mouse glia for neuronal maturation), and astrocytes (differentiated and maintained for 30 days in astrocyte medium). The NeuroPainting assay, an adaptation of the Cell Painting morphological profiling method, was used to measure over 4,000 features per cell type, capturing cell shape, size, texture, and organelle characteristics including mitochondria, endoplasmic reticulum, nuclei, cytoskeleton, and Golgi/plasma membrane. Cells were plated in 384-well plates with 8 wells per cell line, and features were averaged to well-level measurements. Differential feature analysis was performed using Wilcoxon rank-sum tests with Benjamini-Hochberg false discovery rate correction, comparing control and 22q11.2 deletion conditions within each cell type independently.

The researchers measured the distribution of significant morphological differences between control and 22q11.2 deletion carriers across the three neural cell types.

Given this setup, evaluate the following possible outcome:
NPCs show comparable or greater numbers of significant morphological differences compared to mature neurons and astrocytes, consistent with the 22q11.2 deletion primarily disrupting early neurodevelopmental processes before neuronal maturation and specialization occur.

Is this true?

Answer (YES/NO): NO